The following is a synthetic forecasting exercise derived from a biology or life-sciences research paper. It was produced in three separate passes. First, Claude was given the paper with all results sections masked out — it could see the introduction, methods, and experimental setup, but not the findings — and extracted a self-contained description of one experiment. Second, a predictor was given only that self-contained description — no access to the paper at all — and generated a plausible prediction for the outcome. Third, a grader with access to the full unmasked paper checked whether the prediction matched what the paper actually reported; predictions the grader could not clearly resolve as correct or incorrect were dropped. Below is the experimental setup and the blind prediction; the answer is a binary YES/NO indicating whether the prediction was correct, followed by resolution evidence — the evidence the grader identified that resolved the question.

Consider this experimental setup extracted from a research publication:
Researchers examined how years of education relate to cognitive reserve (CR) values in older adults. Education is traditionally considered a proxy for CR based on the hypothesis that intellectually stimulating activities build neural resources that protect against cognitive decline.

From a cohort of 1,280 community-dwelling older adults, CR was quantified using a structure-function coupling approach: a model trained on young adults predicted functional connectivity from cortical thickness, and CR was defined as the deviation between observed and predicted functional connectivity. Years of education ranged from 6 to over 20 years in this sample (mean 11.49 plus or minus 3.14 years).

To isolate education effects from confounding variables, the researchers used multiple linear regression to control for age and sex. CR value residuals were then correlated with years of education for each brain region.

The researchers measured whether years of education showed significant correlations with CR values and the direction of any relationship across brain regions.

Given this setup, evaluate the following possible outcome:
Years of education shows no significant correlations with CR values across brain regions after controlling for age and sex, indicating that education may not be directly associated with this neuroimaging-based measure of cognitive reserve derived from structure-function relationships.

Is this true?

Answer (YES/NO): YES